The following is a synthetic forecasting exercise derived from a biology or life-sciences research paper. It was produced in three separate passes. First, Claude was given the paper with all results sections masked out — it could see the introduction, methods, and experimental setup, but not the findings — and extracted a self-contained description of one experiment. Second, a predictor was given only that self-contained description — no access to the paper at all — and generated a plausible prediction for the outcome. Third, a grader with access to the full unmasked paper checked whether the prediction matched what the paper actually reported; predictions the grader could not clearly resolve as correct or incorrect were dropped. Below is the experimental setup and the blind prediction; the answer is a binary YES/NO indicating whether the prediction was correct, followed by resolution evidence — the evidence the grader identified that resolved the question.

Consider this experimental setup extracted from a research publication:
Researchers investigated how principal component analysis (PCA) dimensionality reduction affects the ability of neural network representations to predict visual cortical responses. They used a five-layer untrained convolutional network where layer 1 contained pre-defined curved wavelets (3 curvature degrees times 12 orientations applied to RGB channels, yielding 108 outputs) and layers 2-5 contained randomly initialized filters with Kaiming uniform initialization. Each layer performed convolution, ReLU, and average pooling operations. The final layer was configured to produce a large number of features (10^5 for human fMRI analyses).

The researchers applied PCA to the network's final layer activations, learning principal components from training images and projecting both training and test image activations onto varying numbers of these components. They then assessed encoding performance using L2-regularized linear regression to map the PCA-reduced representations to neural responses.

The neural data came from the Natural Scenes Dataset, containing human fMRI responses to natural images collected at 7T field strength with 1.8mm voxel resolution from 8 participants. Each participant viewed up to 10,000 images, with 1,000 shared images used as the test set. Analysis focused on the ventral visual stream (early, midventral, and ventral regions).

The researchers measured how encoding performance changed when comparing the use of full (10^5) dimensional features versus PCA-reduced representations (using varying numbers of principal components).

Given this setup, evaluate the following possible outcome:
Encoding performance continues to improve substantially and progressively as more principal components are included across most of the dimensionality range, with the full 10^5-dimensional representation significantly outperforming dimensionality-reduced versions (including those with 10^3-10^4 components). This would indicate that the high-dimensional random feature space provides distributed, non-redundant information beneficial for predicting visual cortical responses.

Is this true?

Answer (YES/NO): NO